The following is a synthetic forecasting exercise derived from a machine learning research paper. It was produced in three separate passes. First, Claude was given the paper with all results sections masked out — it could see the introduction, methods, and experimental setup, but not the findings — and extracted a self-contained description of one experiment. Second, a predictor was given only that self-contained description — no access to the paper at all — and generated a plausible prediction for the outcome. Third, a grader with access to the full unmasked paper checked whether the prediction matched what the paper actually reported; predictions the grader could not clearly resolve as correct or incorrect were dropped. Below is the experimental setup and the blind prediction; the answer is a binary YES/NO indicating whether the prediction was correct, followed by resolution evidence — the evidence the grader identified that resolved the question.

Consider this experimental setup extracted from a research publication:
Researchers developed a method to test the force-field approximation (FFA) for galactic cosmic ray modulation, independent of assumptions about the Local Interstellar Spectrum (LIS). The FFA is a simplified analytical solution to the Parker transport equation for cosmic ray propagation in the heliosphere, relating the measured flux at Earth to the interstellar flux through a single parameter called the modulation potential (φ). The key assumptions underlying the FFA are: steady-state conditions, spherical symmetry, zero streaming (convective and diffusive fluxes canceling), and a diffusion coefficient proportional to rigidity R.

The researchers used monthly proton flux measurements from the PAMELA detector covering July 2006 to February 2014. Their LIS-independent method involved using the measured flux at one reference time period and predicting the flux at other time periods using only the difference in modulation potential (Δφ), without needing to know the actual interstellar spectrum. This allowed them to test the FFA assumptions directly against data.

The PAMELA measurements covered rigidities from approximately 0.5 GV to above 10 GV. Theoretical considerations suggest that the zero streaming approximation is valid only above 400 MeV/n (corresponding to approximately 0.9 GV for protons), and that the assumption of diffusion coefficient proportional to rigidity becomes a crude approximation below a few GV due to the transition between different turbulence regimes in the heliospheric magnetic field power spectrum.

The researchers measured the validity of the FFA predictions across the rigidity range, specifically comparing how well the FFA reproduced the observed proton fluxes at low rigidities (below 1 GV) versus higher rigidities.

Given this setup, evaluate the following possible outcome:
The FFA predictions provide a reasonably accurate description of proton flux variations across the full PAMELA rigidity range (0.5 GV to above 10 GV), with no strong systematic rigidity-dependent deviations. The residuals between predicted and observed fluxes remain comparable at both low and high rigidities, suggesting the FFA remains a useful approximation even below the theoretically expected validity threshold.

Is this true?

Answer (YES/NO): NO